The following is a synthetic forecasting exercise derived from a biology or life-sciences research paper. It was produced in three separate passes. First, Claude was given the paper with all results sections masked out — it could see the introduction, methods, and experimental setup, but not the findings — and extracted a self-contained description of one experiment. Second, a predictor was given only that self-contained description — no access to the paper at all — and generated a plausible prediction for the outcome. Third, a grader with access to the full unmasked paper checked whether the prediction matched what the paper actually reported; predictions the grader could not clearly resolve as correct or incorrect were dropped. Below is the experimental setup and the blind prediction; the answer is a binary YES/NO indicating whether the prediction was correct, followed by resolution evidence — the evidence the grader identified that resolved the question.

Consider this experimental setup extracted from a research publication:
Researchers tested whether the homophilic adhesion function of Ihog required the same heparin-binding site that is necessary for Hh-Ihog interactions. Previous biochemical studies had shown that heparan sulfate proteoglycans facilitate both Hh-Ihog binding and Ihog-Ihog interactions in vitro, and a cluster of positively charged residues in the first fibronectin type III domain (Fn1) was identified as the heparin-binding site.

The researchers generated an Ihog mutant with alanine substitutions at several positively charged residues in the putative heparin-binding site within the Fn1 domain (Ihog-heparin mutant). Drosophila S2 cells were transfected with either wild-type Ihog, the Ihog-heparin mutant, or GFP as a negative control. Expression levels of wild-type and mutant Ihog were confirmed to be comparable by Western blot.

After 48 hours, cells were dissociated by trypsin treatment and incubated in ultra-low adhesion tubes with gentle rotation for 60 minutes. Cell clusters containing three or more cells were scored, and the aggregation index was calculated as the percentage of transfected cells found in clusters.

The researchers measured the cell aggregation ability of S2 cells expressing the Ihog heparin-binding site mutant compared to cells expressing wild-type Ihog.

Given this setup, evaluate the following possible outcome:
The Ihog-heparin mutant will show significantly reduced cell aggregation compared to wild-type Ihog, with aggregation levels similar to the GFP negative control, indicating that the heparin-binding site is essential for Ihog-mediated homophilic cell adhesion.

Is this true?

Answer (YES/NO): YES